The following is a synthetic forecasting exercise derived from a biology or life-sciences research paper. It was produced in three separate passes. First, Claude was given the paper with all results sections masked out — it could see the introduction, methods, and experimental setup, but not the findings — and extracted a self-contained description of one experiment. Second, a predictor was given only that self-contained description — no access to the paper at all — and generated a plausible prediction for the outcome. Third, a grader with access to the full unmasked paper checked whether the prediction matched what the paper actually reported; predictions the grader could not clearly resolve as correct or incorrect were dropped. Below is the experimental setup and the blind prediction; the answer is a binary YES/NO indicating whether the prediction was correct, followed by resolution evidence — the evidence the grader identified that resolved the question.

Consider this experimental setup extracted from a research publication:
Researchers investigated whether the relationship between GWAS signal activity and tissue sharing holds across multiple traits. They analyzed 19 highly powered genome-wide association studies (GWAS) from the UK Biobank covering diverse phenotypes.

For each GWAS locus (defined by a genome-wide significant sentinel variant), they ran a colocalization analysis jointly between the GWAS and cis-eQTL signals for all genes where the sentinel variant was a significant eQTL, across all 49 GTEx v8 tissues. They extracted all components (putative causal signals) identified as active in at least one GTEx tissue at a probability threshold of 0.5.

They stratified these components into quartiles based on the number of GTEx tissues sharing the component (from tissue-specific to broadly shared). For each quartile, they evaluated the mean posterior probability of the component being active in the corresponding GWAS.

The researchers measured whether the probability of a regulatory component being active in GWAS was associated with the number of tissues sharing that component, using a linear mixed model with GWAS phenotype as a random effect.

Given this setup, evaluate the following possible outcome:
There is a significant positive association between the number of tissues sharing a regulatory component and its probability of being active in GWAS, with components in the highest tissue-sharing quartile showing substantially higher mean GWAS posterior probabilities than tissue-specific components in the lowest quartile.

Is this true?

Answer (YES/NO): NO